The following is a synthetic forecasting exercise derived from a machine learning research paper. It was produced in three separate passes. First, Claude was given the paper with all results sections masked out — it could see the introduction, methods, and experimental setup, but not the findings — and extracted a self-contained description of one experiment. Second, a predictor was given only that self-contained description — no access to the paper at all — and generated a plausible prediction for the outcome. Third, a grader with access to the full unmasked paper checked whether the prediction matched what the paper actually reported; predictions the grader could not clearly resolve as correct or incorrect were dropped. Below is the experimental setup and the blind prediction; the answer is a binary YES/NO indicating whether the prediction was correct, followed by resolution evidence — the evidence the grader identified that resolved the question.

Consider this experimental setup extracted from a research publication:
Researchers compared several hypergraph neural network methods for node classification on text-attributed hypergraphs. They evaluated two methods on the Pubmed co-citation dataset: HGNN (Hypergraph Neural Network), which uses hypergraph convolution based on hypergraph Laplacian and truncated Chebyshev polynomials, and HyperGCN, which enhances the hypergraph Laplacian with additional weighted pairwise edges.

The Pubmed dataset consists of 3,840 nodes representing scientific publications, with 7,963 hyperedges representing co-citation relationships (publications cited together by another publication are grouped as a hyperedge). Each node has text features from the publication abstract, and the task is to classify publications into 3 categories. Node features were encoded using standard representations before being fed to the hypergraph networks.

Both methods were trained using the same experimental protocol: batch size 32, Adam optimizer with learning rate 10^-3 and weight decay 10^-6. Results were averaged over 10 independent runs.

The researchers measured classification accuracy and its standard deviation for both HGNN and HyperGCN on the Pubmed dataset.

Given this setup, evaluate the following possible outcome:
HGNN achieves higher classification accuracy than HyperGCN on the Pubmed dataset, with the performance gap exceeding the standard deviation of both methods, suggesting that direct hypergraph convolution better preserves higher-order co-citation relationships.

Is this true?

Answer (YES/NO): NO